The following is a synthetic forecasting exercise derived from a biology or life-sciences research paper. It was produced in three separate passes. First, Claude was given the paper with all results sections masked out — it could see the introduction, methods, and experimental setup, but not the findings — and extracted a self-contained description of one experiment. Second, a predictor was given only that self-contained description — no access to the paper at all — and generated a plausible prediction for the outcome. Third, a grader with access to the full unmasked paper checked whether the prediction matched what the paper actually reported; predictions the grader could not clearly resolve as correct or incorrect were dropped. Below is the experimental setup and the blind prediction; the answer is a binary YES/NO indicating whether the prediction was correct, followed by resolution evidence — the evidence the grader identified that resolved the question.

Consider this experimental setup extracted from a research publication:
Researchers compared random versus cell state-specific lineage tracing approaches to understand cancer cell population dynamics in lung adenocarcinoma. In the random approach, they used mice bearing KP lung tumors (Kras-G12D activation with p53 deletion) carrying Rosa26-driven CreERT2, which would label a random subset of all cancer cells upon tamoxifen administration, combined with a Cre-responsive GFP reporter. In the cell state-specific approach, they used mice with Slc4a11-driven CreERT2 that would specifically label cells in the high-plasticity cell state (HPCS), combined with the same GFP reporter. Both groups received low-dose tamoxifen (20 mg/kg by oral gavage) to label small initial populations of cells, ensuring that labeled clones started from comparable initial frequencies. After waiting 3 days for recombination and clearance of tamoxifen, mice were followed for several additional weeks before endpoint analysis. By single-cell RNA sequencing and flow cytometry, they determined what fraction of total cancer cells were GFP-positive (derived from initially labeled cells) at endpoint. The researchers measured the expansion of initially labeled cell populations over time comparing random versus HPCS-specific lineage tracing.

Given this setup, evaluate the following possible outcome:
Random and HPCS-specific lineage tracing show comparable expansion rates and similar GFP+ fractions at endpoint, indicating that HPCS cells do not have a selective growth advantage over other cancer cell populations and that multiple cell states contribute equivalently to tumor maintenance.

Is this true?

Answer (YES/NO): NO